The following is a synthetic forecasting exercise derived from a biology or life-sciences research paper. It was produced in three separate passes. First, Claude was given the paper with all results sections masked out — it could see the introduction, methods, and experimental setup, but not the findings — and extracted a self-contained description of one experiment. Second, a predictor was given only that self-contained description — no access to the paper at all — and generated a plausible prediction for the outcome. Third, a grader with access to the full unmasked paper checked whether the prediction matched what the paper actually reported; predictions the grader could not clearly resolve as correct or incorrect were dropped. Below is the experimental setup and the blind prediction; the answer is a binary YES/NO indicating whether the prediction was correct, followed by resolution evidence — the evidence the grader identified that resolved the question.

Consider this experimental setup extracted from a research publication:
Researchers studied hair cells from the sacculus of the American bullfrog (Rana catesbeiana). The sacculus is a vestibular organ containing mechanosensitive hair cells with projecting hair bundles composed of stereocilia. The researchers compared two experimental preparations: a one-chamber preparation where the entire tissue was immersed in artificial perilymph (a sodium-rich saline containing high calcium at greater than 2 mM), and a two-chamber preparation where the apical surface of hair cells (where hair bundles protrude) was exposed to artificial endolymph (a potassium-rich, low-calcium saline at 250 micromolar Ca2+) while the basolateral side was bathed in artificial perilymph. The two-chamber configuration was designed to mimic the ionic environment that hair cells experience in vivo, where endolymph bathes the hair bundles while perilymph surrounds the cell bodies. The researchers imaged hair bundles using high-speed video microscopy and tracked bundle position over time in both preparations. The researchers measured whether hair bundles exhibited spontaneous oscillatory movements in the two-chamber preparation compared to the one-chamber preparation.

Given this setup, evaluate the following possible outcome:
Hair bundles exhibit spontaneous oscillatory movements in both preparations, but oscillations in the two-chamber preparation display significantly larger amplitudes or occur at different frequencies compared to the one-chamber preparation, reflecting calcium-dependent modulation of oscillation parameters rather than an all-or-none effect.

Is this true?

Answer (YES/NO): NO